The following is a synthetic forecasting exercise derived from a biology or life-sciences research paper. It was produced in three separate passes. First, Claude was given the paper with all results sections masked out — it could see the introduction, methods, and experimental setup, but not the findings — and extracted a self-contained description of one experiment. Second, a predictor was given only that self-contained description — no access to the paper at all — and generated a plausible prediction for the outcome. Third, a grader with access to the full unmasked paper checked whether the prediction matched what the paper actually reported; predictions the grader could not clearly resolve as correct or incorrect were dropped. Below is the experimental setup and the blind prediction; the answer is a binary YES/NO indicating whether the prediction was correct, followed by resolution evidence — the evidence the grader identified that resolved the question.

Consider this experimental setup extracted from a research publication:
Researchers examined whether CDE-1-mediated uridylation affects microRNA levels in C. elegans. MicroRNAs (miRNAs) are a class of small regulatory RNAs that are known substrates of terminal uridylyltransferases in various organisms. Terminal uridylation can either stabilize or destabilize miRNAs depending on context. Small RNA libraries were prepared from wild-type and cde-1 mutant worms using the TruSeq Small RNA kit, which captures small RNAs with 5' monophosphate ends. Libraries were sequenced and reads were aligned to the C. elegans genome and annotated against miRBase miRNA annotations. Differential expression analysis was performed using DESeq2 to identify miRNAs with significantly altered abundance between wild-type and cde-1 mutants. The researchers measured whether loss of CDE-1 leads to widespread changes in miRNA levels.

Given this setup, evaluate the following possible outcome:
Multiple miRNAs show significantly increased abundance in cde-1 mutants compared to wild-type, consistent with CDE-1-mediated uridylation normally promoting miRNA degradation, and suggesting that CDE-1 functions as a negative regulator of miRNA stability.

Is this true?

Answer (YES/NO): NO